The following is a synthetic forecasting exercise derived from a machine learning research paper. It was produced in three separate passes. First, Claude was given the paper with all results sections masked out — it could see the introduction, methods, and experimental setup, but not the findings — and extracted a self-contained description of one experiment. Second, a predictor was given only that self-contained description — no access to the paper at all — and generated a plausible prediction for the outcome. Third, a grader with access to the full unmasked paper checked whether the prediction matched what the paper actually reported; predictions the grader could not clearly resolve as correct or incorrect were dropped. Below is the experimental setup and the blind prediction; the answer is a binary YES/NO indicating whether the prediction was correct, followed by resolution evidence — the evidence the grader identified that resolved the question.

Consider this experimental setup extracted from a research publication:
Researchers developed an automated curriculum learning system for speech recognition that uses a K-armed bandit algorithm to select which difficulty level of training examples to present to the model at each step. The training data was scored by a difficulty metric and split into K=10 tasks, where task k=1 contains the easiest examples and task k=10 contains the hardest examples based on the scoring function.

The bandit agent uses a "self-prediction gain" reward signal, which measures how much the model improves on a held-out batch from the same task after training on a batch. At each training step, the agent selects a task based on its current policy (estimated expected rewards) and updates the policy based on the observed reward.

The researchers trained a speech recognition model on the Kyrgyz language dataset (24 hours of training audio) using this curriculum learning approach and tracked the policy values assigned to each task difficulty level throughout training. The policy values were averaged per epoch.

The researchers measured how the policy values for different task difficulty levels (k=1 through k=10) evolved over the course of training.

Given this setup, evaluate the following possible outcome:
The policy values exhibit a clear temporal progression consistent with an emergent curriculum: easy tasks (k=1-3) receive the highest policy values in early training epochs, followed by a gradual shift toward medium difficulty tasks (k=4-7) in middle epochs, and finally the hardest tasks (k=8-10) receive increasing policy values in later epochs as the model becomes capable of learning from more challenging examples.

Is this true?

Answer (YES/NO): NO